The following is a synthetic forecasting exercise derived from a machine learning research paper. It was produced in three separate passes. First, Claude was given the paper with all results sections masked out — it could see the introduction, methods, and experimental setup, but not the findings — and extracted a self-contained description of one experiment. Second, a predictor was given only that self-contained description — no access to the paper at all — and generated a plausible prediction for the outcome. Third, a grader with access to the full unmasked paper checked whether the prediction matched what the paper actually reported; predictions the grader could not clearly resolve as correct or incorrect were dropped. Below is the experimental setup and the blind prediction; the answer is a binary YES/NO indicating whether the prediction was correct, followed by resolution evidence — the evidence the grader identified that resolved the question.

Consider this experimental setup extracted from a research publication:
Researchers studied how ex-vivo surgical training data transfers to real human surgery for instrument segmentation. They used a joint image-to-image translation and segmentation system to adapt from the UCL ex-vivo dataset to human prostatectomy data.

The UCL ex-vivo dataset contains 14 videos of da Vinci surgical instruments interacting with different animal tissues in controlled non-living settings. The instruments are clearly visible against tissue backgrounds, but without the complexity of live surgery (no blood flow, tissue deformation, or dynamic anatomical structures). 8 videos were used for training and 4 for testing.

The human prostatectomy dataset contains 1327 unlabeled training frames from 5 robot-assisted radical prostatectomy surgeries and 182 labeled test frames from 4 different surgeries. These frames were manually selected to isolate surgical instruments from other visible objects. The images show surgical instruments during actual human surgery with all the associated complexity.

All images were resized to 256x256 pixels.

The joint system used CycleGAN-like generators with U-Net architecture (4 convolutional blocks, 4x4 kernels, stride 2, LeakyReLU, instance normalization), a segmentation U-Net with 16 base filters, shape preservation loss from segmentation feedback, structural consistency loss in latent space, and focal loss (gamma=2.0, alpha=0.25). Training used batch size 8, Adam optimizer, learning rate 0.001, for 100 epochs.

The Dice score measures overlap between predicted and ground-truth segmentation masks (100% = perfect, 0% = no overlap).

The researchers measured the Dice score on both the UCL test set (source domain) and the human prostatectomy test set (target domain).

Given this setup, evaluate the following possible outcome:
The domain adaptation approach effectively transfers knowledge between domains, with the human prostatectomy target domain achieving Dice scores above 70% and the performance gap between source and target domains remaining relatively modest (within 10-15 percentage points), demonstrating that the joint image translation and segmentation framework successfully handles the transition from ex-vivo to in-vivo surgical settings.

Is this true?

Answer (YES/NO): NO